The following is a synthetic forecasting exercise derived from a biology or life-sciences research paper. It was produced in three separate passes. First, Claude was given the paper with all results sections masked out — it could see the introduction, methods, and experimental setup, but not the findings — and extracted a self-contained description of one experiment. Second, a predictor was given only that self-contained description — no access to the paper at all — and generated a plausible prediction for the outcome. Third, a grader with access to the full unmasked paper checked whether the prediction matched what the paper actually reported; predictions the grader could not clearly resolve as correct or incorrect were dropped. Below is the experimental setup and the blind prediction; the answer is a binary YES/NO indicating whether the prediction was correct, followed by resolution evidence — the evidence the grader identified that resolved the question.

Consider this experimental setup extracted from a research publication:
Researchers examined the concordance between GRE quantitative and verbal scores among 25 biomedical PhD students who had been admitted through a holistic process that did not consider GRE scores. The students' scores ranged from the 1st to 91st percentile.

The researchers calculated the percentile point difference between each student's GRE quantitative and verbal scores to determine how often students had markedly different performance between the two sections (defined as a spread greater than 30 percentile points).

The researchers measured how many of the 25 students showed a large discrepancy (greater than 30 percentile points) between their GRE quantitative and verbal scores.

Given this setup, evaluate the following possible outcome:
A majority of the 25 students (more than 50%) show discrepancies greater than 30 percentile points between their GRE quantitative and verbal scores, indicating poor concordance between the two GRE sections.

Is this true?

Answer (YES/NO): NO